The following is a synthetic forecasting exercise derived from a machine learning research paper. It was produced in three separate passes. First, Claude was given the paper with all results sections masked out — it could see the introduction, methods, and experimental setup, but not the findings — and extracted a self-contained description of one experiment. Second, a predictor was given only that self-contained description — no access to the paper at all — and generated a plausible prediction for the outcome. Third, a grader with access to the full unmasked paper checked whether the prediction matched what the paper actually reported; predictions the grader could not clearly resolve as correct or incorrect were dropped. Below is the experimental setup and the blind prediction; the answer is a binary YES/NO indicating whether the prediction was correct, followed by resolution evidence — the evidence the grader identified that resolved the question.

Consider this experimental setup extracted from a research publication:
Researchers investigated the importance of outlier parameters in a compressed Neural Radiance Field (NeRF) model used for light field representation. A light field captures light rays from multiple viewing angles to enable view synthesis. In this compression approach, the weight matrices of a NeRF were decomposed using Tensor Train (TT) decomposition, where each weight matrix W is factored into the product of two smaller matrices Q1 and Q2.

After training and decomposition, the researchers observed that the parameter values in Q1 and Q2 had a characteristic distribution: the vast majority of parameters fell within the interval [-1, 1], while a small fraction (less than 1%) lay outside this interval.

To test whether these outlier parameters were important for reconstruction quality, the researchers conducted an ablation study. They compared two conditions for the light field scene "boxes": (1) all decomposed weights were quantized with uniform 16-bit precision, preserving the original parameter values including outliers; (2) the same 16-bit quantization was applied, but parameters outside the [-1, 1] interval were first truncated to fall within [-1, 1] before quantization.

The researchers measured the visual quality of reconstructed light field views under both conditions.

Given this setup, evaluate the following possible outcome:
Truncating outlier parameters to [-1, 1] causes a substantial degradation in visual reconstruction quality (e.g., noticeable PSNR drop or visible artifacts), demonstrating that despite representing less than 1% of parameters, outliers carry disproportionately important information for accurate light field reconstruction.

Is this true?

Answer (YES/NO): YES